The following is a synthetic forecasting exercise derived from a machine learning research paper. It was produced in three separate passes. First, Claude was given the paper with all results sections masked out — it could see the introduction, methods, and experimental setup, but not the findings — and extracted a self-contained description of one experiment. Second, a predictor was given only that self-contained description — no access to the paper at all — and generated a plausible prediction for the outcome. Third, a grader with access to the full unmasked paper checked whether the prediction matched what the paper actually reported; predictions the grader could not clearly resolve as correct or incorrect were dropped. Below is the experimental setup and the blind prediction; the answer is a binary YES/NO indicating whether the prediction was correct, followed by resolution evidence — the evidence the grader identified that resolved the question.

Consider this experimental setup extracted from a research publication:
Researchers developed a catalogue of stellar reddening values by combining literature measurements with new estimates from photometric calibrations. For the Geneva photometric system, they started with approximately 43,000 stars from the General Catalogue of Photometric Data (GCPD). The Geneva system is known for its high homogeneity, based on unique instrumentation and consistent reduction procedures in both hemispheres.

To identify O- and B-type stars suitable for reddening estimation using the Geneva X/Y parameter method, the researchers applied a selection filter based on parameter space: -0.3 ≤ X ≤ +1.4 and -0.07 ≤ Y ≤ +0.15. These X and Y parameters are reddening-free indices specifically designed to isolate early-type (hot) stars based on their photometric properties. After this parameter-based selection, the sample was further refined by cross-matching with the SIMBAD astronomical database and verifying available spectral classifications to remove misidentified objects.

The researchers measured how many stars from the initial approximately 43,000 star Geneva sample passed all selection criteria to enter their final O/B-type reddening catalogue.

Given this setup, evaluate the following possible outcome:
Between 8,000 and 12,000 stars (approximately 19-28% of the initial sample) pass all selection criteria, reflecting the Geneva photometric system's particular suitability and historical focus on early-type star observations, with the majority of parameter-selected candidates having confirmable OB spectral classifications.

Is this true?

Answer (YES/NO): YES